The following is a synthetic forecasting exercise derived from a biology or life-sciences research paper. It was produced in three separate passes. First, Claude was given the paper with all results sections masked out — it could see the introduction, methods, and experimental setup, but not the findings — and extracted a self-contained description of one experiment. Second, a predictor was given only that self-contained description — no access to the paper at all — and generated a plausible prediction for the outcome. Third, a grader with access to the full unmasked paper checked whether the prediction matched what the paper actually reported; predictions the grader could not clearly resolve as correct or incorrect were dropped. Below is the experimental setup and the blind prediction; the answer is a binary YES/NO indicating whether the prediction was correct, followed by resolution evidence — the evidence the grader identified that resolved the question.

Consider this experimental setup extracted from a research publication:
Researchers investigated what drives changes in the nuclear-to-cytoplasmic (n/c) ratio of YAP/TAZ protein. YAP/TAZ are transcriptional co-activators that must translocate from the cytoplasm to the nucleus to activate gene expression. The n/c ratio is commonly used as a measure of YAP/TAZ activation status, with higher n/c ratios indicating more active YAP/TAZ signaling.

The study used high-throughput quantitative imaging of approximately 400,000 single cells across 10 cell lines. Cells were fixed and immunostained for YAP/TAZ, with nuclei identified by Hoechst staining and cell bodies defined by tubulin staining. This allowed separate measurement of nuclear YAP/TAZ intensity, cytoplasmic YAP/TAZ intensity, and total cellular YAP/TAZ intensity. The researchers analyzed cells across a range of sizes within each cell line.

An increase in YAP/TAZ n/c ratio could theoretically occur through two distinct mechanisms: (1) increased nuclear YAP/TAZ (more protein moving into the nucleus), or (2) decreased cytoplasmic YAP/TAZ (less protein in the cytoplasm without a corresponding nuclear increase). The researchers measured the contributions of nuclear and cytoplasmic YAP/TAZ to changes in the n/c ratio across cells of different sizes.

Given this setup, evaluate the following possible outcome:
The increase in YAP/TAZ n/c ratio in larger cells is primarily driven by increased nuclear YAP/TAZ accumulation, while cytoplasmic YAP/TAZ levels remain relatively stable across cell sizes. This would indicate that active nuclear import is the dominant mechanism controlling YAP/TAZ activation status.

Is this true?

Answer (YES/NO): NO